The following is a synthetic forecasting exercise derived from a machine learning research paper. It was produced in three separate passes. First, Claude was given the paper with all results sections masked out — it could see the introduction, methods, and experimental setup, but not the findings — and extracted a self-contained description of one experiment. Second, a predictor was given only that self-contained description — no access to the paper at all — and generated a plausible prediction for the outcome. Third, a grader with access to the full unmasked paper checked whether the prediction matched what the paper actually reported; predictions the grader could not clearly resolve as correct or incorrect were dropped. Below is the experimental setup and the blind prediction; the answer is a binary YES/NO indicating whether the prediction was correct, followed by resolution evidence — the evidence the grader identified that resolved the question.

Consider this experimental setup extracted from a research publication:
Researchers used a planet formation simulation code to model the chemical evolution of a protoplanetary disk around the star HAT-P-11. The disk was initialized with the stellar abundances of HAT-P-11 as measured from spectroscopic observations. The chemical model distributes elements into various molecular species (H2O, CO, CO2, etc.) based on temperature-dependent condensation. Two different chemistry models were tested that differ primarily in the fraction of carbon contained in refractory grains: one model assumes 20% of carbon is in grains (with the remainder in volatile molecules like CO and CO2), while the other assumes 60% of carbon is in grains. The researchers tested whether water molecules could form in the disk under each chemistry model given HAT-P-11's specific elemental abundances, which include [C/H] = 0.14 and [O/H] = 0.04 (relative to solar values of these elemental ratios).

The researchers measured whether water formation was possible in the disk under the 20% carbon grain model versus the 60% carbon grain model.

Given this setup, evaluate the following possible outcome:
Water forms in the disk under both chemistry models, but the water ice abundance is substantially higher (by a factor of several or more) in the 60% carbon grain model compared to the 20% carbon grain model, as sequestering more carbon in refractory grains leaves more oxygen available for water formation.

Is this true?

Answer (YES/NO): NO